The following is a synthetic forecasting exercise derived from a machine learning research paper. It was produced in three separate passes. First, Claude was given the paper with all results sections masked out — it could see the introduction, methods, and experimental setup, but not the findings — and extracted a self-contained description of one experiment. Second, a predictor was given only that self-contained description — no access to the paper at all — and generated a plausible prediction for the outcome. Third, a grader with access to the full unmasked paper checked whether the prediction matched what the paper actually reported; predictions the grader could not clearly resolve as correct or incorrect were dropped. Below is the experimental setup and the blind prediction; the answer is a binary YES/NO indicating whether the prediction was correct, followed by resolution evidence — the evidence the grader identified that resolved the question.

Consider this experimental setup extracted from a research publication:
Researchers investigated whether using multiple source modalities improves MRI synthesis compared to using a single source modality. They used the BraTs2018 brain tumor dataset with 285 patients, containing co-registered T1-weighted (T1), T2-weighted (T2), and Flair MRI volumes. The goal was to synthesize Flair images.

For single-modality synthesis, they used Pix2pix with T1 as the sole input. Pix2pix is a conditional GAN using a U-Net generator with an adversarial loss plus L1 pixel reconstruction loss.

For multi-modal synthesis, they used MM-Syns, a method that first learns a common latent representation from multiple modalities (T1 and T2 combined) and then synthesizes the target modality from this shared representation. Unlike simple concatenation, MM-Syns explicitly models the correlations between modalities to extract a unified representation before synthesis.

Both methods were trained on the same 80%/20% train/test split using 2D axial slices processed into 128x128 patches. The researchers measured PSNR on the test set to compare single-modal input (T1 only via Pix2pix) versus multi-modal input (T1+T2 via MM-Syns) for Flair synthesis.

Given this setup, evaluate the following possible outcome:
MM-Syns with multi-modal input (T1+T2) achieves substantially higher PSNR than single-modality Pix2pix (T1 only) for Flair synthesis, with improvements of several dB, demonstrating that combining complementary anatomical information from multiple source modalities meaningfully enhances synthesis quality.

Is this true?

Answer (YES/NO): NO